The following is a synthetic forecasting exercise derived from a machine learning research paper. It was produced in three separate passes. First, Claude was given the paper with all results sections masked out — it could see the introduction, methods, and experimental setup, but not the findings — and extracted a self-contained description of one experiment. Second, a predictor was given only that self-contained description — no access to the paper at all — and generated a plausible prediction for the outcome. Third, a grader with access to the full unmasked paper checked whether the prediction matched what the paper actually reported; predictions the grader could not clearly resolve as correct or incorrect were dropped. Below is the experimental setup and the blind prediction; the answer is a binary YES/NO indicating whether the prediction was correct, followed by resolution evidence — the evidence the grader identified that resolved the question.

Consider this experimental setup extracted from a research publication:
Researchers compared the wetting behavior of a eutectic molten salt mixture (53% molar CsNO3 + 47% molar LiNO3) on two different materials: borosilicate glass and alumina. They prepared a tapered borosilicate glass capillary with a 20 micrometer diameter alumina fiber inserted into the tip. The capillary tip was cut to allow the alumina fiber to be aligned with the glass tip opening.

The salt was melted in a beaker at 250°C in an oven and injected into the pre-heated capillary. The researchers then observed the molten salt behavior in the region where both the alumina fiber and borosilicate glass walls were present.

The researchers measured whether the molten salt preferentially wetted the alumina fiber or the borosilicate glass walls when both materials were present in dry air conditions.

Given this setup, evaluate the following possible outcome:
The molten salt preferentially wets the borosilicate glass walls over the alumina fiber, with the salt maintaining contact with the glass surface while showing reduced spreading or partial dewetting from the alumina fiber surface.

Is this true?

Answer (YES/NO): NO